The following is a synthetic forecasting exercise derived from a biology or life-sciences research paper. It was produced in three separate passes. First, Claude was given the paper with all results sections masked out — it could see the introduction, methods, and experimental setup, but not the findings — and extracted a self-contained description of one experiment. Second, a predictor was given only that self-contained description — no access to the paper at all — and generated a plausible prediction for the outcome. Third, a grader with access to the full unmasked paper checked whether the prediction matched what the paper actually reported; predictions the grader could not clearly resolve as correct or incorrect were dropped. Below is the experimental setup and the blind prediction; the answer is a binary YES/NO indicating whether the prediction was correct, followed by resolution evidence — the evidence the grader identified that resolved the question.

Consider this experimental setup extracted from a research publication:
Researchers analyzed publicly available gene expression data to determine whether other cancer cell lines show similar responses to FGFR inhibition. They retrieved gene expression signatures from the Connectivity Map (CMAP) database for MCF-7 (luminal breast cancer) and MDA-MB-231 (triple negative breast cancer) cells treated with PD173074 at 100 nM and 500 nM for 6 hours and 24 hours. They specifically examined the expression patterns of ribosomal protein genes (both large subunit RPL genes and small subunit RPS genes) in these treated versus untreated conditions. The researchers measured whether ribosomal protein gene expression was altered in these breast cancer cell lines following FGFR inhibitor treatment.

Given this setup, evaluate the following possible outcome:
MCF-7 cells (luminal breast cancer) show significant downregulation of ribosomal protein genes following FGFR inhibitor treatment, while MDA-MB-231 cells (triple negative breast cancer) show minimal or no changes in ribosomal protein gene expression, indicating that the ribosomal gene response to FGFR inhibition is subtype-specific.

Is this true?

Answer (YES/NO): NO